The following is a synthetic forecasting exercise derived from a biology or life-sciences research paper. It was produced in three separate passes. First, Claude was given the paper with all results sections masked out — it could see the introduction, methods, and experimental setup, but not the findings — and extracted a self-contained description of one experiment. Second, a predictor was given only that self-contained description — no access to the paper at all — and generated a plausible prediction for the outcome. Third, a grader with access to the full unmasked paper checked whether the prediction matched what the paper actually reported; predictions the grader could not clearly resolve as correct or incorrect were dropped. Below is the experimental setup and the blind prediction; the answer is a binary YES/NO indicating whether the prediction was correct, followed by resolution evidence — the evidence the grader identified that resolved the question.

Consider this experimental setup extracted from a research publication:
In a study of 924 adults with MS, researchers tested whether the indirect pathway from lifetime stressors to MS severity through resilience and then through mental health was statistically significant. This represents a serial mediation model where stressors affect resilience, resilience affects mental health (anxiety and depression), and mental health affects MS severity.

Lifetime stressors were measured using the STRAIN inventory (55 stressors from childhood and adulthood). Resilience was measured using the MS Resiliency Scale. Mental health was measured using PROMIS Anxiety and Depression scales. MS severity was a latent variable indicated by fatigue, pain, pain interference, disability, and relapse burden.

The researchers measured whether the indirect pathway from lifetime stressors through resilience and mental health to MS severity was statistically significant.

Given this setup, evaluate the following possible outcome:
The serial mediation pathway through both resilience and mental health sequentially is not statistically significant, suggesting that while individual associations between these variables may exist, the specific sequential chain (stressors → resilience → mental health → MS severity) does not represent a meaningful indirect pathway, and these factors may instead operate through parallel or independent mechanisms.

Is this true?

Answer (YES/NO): NO